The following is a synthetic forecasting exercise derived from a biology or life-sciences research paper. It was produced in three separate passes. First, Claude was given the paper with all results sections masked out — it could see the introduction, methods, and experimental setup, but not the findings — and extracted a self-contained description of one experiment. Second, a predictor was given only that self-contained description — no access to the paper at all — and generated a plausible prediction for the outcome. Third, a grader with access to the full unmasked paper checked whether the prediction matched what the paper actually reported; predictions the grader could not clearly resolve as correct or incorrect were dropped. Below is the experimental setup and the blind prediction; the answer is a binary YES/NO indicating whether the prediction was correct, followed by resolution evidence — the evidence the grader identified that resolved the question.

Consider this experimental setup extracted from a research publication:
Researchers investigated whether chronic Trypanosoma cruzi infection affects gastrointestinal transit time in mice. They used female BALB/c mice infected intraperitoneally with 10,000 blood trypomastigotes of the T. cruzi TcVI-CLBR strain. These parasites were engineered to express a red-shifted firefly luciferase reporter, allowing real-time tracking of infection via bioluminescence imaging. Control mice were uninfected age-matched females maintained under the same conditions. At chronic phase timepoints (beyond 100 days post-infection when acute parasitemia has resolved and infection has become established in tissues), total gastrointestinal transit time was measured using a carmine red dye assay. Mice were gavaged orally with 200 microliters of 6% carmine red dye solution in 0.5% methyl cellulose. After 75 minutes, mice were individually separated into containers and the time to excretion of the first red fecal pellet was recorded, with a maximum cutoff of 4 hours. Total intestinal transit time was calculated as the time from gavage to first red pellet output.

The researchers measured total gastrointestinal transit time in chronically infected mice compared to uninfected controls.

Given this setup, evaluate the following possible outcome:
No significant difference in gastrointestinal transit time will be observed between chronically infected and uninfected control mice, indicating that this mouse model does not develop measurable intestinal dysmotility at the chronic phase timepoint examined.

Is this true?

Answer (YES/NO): NO